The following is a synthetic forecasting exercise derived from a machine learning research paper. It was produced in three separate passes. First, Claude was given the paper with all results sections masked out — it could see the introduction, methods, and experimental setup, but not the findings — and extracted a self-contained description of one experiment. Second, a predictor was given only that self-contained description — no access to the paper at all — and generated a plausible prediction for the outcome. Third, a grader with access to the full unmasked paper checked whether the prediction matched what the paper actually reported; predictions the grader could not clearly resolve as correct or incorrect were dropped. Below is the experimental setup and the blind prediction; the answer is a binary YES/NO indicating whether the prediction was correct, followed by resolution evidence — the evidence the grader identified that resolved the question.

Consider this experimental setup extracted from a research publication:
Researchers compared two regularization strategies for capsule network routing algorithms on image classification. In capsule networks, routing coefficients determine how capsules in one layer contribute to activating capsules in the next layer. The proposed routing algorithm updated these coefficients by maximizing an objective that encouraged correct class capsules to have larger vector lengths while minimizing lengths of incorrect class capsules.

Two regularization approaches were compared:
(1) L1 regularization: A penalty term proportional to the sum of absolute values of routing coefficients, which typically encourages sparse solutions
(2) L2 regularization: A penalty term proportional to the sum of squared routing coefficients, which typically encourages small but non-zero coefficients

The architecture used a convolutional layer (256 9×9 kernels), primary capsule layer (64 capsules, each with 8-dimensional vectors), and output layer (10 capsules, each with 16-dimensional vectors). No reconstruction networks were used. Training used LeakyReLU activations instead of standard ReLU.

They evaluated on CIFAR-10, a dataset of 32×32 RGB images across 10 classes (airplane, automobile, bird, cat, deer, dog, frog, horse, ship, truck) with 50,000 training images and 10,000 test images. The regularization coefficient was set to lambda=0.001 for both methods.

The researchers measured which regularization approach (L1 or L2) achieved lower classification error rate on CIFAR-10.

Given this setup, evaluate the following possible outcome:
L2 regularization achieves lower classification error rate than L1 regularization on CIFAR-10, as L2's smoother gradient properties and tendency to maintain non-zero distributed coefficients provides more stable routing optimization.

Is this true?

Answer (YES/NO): NO